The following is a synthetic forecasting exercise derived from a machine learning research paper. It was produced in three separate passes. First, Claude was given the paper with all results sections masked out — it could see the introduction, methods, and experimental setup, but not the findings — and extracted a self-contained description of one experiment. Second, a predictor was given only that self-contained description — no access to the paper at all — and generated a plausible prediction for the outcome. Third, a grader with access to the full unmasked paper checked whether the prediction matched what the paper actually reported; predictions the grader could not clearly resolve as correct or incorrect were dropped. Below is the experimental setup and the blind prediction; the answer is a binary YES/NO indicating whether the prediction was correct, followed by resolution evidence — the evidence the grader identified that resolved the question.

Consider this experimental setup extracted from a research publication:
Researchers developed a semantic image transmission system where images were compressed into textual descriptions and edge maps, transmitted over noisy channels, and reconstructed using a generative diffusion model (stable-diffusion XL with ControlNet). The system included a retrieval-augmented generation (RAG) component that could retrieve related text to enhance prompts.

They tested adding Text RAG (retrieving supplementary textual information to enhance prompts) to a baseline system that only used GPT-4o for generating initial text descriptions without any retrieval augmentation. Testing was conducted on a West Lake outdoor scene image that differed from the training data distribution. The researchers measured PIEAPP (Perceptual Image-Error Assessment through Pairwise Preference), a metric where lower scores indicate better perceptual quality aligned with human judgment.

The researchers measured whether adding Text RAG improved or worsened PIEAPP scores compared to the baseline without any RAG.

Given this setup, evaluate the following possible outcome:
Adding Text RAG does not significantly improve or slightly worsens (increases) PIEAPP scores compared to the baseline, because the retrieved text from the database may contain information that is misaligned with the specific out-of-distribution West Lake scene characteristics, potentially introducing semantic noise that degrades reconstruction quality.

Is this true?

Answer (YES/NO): YES